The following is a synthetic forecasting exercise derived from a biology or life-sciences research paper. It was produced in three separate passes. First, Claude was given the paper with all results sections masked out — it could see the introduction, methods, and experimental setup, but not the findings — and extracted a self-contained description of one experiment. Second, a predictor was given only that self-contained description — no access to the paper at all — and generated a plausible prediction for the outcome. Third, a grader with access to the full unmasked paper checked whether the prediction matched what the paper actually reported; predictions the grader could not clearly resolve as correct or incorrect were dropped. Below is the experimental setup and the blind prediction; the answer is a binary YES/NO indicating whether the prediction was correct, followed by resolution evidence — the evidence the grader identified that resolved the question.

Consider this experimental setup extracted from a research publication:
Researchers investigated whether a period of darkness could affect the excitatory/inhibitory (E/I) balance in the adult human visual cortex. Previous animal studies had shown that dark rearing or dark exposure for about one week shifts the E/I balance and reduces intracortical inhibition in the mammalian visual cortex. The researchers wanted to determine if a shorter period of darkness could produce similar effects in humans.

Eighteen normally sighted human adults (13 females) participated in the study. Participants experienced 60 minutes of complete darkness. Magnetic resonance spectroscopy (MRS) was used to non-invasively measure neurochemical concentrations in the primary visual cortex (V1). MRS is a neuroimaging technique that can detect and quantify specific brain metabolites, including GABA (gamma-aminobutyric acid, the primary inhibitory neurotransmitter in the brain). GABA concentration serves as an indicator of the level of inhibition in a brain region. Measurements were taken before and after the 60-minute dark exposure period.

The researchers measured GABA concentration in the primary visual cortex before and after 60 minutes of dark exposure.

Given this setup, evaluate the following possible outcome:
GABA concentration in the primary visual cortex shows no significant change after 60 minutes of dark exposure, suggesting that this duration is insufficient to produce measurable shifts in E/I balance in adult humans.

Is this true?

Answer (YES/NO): NO